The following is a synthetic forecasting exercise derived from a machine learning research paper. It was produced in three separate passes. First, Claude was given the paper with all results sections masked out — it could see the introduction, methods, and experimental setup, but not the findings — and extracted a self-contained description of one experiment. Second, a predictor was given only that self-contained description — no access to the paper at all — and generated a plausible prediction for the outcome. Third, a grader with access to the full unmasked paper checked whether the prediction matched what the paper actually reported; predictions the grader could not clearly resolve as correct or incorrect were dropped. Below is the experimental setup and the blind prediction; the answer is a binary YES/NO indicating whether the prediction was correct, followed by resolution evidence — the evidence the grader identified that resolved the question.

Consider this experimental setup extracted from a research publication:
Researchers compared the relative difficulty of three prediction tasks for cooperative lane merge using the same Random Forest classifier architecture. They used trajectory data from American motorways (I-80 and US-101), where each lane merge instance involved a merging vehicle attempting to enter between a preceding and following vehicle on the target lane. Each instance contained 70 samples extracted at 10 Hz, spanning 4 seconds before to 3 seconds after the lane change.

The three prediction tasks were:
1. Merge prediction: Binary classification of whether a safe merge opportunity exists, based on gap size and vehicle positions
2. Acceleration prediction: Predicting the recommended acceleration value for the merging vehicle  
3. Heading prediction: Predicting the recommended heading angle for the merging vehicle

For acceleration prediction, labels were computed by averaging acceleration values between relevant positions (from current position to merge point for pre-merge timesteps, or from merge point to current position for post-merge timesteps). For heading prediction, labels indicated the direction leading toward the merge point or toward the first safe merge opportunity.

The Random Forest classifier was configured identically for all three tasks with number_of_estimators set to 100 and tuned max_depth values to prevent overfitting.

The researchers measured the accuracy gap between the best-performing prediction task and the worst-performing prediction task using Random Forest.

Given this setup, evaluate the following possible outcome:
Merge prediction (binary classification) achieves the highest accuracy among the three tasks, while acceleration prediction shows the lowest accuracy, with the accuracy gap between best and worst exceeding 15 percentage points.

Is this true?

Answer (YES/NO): NO